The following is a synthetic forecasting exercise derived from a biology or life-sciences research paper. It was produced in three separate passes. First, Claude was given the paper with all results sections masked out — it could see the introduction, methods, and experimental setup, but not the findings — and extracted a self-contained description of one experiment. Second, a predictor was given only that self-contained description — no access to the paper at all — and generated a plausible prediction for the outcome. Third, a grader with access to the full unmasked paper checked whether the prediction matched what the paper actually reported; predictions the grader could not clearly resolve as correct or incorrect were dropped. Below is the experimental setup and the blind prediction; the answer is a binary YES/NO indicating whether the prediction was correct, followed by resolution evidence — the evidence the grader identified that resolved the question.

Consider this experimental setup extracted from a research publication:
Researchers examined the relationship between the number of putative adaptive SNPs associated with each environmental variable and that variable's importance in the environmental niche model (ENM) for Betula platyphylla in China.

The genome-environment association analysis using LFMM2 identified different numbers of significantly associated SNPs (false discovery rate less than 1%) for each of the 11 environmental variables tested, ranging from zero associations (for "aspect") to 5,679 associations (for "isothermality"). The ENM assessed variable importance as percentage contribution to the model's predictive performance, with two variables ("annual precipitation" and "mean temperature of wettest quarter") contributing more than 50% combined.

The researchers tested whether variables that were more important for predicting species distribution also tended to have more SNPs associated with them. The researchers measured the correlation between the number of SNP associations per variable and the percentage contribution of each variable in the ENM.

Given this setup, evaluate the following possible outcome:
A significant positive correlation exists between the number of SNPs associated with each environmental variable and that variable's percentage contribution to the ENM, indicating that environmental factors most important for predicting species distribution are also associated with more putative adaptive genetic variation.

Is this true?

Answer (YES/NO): NO